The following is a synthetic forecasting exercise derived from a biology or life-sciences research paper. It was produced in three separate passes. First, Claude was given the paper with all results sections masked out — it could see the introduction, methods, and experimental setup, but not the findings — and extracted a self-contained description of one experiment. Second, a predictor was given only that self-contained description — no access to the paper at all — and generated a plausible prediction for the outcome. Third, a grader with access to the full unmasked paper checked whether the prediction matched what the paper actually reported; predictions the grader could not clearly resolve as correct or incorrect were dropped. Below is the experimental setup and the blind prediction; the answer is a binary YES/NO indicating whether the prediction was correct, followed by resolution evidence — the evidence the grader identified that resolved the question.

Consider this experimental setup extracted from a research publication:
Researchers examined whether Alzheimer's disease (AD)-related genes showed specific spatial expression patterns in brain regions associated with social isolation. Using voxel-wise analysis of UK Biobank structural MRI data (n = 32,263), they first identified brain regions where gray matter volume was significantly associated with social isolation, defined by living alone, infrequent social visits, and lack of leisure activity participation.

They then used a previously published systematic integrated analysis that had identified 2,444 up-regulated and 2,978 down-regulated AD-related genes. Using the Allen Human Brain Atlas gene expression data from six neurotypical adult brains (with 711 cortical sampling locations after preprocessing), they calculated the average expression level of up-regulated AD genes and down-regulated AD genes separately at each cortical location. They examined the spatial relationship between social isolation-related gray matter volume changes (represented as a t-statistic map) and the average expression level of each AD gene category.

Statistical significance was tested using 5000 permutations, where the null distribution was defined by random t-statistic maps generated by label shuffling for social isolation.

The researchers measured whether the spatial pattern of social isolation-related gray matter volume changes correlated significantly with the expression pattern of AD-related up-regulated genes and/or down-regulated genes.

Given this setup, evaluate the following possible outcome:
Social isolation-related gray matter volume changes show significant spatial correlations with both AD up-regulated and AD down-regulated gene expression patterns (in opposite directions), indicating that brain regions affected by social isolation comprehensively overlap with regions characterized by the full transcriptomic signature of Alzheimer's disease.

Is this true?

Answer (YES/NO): NO